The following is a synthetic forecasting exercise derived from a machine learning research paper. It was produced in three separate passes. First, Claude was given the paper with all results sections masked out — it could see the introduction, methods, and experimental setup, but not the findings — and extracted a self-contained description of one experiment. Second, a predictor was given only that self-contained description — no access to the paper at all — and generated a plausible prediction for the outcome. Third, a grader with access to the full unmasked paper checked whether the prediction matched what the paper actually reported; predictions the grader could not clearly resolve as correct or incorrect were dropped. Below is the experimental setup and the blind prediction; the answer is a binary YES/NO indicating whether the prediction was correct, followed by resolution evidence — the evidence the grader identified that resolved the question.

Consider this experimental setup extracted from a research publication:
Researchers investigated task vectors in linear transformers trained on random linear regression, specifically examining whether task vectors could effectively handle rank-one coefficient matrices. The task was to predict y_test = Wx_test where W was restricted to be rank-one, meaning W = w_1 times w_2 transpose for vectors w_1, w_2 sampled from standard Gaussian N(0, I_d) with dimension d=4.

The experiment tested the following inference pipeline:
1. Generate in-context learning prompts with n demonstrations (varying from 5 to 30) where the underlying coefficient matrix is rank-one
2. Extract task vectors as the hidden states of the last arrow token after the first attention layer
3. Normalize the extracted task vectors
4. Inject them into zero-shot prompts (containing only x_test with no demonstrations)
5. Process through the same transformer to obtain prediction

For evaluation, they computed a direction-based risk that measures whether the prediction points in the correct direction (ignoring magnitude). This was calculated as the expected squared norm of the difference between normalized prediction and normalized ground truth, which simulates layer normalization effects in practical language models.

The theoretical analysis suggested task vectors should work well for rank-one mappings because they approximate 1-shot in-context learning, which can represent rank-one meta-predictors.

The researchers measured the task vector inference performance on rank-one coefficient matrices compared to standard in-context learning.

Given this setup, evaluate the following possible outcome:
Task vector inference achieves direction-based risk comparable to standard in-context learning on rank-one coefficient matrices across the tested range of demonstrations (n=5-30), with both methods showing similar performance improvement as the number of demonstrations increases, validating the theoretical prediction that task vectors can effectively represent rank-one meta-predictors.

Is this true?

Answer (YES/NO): NO